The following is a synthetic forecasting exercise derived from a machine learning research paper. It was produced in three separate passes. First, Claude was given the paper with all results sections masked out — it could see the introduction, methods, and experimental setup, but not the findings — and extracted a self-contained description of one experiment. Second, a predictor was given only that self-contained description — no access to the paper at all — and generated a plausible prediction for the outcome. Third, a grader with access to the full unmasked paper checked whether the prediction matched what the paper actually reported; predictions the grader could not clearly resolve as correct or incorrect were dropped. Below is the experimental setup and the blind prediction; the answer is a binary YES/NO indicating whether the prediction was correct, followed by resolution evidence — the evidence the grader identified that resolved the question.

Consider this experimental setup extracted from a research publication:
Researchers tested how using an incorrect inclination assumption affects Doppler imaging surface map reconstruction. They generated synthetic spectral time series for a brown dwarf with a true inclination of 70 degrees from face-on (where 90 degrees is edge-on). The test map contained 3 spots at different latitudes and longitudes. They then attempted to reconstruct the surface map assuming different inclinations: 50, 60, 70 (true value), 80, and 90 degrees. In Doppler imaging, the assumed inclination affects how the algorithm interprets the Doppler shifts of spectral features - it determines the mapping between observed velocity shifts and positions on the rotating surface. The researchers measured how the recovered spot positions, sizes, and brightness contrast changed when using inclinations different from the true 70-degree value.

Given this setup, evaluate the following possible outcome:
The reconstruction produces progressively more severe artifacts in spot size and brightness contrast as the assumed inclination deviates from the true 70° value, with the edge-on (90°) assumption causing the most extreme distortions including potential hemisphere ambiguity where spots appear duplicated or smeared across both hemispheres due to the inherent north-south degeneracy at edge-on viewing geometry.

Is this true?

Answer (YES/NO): NO